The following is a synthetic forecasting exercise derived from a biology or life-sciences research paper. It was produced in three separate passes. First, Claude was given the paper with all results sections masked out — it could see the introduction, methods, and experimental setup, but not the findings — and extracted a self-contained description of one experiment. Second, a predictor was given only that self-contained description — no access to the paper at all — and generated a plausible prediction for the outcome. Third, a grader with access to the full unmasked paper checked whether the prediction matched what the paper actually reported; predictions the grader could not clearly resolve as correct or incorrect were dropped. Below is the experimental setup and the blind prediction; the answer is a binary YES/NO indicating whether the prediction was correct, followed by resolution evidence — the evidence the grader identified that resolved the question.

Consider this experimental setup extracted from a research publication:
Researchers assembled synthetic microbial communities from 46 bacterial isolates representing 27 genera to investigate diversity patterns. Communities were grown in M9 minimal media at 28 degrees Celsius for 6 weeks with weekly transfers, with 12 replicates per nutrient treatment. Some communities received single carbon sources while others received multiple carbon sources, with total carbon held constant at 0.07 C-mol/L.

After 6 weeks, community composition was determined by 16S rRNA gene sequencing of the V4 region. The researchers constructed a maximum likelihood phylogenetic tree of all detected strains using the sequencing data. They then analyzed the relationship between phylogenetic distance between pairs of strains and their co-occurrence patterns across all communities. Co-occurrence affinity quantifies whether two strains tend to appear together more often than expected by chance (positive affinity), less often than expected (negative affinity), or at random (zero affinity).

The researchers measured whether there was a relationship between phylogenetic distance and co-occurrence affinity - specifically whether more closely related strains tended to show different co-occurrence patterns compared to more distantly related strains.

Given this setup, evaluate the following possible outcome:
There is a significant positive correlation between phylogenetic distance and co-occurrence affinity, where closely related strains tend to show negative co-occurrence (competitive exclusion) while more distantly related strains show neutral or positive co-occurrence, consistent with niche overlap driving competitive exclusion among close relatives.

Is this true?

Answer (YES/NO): NO